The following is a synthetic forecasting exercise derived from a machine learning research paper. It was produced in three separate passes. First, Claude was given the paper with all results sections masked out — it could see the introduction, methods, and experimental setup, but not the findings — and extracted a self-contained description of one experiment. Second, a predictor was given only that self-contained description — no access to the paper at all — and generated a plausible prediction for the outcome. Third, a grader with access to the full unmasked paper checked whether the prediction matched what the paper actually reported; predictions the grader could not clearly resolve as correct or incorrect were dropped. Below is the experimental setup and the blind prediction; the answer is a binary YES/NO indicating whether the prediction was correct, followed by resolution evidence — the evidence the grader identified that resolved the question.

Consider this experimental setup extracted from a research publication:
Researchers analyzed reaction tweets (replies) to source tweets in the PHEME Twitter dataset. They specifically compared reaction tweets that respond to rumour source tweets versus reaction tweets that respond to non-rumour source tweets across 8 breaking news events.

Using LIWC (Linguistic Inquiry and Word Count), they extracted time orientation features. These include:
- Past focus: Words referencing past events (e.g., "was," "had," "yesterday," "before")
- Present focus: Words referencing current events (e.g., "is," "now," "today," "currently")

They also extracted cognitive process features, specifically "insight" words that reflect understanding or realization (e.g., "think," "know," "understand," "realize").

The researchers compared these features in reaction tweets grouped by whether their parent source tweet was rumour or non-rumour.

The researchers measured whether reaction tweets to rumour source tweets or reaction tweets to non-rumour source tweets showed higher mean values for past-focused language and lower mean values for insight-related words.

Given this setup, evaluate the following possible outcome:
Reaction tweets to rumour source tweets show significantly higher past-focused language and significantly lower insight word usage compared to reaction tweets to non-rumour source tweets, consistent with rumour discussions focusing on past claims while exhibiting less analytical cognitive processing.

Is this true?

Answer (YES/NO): YES